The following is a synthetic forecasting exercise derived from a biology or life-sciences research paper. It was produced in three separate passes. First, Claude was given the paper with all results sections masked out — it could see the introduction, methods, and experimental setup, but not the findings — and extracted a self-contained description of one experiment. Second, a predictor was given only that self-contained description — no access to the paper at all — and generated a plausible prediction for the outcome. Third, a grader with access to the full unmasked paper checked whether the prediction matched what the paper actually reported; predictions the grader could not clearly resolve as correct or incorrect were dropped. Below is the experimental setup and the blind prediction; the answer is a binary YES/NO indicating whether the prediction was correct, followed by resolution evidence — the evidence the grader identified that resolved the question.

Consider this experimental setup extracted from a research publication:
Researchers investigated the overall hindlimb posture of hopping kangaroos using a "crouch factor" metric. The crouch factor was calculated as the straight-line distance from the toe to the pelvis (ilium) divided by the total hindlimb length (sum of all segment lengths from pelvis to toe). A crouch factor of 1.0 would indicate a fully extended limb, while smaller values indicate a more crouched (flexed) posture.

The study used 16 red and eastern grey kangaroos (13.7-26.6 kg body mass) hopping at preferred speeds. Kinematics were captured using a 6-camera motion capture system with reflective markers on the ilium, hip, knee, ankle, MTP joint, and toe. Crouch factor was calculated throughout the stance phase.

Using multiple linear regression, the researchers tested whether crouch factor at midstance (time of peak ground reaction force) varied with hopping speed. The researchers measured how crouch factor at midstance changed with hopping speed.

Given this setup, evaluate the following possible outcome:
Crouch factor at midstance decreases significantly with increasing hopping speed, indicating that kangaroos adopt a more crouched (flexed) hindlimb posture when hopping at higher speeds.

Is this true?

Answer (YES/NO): YES